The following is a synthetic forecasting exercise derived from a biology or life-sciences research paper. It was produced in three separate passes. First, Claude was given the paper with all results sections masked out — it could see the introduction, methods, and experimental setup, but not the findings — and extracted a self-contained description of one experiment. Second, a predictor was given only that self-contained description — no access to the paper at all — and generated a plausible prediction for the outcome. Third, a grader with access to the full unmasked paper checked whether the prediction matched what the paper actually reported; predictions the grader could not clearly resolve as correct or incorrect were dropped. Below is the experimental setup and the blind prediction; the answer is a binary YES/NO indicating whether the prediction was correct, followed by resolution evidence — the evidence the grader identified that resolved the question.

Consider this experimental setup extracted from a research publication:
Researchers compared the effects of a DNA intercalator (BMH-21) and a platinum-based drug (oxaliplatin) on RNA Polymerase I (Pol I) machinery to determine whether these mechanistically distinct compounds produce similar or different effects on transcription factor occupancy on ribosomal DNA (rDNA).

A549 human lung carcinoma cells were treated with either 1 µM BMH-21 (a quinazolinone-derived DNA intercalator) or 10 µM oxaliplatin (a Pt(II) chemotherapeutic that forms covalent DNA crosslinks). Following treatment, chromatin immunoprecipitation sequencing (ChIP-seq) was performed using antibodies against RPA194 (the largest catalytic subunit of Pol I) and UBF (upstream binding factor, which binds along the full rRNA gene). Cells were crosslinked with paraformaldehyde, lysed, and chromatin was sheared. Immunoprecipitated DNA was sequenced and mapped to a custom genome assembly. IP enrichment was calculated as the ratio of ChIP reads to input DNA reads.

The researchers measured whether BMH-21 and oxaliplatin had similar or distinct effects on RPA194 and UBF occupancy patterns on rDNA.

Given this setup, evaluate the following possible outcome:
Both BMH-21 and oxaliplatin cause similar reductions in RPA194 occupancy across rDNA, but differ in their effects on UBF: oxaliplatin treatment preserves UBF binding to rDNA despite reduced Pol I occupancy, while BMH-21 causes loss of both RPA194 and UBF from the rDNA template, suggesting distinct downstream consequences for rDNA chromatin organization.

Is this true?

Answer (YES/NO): NO